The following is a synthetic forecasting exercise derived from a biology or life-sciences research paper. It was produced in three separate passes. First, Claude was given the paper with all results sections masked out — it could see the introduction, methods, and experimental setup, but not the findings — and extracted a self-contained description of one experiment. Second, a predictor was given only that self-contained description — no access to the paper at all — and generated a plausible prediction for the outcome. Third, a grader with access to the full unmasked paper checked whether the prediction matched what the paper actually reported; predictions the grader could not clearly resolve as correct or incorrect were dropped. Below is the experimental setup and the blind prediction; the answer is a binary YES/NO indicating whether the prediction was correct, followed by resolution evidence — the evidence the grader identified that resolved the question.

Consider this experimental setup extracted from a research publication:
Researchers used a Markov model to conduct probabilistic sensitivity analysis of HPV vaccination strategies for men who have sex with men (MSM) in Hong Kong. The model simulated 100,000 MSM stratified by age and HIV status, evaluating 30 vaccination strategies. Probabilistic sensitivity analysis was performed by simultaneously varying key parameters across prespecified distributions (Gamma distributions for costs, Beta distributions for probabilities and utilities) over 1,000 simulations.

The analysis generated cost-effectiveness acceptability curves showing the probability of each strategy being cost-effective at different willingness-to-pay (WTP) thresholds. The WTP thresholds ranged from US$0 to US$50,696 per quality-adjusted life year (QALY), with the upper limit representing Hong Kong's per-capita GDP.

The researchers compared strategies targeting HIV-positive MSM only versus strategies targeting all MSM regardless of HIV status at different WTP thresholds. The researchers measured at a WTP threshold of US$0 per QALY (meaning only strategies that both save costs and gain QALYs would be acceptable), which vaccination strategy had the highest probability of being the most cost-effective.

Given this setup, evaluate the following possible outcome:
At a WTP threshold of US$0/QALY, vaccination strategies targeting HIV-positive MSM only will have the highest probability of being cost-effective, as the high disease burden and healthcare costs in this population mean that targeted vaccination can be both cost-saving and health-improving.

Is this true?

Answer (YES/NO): YES